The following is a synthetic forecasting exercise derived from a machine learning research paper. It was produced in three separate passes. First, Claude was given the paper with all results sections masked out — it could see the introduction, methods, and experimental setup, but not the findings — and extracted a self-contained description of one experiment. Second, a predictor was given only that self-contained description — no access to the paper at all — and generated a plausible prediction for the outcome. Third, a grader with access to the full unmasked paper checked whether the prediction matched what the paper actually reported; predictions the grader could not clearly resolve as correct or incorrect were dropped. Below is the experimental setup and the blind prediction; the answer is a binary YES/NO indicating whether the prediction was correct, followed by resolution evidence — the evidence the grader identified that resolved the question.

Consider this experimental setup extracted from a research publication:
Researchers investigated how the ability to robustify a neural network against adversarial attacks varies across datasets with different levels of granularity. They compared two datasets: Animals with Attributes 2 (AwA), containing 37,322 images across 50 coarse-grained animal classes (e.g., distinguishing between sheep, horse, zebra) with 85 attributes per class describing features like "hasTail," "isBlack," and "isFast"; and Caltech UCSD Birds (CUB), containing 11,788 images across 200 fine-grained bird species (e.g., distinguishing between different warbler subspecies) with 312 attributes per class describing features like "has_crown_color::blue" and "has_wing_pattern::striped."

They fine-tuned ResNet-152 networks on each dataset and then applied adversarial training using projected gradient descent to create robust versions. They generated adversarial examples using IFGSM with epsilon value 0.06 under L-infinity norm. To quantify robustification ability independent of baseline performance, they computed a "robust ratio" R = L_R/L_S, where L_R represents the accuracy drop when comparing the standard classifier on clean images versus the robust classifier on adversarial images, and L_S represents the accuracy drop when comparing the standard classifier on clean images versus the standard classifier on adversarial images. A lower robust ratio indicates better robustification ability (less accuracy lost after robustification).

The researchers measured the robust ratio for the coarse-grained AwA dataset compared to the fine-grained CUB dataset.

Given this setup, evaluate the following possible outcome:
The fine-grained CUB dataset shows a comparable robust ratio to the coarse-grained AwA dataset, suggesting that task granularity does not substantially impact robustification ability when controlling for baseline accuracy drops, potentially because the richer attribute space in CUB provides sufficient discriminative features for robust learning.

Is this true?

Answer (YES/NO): NO